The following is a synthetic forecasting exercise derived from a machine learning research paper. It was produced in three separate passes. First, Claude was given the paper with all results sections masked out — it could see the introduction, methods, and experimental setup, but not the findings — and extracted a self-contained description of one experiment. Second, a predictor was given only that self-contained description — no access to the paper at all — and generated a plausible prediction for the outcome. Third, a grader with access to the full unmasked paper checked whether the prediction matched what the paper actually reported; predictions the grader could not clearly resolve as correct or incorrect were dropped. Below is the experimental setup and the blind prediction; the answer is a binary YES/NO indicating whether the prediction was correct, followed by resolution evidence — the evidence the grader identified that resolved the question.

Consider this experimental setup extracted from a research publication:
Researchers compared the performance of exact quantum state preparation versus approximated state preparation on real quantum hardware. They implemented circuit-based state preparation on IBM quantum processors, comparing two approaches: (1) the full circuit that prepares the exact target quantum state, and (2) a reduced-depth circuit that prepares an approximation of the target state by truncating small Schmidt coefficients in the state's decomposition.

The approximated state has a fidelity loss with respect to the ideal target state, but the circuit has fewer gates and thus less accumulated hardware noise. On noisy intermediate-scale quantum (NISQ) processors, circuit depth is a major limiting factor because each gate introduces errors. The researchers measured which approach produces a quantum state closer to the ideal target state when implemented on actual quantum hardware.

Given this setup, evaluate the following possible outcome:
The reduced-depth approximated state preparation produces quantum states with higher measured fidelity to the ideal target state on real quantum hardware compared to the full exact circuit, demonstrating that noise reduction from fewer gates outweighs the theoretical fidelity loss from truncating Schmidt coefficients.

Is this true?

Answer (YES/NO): YES